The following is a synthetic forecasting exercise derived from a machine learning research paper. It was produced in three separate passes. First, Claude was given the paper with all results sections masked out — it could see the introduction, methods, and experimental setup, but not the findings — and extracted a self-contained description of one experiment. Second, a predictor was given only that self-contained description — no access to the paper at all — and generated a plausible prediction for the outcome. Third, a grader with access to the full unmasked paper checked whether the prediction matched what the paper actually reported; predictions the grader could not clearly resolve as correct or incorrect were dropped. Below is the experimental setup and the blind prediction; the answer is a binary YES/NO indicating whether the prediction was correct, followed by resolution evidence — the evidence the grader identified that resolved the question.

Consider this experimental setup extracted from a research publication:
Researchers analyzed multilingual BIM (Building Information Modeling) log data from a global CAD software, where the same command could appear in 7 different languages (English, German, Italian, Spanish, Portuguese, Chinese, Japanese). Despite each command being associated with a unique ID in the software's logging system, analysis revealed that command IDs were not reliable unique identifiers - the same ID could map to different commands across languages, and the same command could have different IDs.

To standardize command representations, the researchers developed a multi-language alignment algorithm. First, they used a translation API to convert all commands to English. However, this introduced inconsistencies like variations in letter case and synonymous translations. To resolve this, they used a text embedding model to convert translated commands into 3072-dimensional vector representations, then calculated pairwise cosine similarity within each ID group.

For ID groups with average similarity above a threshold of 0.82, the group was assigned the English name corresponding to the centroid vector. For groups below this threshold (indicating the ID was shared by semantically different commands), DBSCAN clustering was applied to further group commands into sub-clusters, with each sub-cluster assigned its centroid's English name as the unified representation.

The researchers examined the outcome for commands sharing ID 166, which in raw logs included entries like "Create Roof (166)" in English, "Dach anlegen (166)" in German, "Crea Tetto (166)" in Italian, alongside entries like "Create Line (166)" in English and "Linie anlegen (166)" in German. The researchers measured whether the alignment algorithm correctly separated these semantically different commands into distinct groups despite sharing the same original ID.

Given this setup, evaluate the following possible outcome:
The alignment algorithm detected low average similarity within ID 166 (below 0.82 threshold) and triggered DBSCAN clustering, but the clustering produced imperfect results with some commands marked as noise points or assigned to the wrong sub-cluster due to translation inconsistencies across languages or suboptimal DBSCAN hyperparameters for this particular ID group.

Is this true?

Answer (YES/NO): NO